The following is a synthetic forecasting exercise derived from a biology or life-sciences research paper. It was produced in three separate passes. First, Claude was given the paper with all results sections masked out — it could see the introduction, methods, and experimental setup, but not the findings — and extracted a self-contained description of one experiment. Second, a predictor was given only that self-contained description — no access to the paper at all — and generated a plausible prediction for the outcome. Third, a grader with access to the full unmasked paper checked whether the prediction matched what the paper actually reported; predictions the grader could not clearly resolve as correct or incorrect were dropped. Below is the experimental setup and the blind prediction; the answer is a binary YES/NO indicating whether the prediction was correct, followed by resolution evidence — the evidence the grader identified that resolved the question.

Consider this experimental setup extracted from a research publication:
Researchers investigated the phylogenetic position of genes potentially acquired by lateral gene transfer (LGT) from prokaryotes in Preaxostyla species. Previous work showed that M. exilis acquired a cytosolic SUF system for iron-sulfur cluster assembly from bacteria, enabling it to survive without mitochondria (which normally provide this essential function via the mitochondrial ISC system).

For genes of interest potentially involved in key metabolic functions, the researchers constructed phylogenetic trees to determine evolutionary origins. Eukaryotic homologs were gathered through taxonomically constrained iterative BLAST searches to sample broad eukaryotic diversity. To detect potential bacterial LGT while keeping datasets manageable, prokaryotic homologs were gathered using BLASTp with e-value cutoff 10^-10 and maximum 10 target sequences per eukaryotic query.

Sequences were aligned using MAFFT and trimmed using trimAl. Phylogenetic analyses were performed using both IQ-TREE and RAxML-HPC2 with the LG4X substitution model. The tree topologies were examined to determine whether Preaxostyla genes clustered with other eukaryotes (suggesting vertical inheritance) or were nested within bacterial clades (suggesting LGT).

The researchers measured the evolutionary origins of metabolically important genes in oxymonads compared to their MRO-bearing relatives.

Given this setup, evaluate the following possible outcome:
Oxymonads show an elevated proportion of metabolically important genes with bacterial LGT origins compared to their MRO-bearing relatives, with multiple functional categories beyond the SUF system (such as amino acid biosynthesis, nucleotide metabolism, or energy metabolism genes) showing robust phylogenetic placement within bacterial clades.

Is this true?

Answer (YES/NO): NO